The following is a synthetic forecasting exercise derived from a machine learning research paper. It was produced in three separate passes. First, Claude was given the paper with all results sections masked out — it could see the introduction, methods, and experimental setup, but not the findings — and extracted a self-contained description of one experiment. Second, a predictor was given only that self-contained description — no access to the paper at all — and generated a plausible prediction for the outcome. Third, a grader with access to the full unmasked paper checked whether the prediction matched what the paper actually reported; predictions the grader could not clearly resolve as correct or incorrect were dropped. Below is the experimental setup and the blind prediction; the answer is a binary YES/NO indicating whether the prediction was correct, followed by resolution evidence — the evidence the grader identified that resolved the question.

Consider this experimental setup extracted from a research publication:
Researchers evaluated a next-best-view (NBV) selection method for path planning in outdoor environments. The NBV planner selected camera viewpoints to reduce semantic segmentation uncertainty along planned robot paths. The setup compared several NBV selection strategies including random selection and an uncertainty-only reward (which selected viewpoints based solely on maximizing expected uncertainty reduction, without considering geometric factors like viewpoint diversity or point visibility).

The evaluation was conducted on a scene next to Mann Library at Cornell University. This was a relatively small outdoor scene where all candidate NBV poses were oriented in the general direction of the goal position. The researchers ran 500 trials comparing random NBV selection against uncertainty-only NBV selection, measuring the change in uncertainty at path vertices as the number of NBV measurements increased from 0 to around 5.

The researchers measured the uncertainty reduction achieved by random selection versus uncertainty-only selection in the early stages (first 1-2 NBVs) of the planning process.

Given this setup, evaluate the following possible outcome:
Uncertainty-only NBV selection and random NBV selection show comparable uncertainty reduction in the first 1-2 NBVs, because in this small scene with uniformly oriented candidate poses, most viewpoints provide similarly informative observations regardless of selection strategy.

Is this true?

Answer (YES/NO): NO